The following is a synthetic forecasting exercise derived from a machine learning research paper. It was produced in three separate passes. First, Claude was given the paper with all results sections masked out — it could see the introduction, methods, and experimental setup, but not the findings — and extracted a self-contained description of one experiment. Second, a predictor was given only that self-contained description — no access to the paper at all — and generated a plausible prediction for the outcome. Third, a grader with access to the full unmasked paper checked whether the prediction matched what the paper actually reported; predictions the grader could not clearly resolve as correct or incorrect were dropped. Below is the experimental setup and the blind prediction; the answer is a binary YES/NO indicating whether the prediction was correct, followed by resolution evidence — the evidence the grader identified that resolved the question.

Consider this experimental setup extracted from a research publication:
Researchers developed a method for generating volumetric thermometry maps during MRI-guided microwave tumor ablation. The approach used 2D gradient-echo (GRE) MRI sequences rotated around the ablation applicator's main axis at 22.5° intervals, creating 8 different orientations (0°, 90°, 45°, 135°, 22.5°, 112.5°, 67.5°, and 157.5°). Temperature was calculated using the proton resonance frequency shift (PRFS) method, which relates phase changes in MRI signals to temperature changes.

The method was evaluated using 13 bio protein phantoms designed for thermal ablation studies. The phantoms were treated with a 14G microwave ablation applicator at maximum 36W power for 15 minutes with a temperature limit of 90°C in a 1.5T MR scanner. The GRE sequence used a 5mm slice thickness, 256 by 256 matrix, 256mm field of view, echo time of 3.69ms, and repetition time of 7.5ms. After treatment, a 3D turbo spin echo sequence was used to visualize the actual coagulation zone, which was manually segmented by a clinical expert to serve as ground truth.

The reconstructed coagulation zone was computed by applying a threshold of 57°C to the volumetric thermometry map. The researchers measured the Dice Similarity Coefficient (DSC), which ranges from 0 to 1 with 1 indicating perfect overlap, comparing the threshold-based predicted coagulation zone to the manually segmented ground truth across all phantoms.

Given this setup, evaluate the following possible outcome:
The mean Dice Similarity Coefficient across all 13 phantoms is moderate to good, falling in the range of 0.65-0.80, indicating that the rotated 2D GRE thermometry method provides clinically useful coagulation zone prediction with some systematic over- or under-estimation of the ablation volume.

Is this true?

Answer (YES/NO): YES